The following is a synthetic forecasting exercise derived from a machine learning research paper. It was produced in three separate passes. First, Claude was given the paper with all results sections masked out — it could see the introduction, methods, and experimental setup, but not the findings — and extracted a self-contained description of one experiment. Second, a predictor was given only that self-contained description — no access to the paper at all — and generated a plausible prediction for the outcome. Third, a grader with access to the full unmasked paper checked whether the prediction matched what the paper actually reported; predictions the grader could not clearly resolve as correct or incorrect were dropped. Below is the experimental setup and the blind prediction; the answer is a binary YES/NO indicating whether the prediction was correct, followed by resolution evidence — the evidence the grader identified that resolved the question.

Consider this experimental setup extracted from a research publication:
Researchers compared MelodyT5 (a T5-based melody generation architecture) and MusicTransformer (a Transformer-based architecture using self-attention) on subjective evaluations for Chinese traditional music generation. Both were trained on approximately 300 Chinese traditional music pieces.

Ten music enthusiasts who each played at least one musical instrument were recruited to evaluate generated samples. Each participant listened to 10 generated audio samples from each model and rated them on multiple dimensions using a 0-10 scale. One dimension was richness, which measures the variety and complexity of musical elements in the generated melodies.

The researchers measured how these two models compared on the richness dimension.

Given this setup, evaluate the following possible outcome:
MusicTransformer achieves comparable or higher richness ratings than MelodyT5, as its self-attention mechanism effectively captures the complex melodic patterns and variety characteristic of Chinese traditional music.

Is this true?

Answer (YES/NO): NO